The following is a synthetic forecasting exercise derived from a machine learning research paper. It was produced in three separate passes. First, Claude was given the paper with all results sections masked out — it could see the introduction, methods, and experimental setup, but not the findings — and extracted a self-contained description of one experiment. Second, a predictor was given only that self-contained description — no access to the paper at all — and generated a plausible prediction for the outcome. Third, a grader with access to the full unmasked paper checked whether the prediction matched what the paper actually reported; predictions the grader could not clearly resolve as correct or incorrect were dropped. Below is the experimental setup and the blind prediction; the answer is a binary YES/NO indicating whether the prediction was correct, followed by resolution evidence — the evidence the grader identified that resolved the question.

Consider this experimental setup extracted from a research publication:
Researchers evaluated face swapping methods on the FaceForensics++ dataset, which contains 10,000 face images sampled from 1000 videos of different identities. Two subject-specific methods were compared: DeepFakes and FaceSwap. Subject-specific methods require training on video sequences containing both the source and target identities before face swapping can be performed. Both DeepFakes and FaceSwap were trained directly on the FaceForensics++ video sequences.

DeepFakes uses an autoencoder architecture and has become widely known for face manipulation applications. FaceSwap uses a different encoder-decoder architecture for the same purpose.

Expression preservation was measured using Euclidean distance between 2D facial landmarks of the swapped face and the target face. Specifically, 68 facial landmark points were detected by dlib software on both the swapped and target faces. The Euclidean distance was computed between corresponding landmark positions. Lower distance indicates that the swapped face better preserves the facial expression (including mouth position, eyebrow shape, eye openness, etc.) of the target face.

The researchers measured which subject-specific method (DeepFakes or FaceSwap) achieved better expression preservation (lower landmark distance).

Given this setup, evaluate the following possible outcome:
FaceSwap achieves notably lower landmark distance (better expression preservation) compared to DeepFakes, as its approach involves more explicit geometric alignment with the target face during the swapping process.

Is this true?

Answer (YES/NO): YES